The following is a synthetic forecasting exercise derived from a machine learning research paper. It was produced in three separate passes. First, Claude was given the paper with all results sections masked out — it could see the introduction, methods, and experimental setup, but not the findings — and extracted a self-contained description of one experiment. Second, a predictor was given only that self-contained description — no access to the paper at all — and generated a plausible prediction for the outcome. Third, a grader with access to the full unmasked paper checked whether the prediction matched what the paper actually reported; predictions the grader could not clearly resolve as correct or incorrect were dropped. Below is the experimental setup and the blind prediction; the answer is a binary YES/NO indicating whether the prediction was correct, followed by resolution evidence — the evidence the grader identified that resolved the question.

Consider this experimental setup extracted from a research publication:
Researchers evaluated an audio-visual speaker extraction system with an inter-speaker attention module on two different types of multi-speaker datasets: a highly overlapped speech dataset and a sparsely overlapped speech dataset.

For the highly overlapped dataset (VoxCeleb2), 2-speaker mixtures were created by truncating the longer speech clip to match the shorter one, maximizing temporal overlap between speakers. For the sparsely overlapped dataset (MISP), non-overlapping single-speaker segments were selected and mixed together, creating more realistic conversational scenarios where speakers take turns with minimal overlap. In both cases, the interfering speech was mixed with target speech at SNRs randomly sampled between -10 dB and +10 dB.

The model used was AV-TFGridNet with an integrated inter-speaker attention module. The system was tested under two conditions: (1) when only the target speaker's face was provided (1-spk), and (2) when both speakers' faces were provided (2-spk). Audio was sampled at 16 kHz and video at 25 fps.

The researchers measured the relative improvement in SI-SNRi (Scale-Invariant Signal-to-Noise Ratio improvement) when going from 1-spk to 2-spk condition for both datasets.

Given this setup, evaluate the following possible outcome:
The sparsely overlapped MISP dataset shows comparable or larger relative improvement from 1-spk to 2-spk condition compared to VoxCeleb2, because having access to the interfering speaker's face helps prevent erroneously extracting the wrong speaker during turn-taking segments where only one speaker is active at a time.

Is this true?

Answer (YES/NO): YES